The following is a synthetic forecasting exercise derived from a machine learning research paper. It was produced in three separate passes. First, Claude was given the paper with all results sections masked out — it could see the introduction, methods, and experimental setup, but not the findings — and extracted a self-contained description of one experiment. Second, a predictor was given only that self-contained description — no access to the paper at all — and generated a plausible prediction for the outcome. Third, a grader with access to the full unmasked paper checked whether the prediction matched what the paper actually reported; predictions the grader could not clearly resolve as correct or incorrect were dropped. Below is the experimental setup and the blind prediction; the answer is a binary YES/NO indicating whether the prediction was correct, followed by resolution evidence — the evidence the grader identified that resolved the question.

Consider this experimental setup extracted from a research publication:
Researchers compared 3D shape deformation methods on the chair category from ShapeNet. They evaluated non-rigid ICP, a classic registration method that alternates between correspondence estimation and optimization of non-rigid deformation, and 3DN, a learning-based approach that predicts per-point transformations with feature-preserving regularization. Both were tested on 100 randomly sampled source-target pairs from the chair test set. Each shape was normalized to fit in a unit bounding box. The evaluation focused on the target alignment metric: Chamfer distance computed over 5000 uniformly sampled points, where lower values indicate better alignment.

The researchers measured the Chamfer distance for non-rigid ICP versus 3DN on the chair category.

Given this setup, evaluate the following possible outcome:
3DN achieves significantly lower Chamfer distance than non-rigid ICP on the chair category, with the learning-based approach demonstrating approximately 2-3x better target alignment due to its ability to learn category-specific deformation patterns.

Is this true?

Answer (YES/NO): NO